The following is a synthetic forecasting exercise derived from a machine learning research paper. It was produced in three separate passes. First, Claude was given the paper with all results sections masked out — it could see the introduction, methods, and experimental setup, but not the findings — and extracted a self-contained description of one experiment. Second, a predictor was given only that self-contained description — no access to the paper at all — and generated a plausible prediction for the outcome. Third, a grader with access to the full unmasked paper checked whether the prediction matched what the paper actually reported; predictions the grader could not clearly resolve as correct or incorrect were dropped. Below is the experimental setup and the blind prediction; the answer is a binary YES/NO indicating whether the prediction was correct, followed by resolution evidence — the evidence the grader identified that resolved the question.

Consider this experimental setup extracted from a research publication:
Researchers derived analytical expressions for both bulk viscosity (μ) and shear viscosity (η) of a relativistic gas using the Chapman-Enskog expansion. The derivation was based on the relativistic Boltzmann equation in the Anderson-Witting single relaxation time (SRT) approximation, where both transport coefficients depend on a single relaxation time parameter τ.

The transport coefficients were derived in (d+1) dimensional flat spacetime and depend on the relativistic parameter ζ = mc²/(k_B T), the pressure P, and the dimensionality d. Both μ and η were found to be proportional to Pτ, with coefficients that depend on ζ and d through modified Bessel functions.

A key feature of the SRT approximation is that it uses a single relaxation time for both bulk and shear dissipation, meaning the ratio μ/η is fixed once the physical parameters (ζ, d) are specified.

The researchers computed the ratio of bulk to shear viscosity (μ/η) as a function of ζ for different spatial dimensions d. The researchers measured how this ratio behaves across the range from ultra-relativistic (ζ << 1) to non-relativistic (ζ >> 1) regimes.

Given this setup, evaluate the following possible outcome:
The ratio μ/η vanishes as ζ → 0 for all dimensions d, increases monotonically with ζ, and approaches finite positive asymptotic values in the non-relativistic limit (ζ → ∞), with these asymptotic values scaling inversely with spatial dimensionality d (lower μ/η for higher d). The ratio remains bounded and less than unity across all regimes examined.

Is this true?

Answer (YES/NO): NO